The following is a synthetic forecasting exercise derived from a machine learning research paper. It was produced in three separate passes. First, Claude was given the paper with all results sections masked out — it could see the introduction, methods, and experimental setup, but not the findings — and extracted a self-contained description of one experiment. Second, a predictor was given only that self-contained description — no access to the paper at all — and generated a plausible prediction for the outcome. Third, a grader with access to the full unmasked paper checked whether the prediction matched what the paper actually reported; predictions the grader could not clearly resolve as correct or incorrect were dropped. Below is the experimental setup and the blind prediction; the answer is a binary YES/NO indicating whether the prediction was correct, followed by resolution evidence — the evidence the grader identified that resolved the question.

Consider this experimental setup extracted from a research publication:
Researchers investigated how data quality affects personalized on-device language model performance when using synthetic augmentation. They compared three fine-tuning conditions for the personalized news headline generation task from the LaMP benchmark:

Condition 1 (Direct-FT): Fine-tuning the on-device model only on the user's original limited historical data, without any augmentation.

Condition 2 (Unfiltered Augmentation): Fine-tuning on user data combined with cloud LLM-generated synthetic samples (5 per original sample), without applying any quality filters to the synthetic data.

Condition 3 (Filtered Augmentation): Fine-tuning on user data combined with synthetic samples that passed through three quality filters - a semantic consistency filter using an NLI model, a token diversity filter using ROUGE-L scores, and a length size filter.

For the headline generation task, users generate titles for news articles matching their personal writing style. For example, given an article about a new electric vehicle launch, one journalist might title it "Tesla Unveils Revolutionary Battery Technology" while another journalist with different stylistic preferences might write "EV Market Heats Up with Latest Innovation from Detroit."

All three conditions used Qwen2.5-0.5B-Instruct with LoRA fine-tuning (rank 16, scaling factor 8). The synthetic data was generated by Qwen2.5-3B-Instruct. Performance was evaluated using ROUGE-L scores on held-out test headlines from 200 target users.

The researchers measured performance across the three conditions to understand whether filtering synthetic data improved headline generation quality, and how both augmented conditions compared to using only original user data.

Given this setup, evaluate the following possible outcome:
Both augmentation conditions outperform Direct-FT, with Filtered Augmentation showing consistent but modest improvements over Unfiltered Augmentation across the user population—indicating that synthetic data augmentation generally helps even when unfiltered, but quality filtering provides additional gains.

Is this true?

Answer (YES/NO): YES